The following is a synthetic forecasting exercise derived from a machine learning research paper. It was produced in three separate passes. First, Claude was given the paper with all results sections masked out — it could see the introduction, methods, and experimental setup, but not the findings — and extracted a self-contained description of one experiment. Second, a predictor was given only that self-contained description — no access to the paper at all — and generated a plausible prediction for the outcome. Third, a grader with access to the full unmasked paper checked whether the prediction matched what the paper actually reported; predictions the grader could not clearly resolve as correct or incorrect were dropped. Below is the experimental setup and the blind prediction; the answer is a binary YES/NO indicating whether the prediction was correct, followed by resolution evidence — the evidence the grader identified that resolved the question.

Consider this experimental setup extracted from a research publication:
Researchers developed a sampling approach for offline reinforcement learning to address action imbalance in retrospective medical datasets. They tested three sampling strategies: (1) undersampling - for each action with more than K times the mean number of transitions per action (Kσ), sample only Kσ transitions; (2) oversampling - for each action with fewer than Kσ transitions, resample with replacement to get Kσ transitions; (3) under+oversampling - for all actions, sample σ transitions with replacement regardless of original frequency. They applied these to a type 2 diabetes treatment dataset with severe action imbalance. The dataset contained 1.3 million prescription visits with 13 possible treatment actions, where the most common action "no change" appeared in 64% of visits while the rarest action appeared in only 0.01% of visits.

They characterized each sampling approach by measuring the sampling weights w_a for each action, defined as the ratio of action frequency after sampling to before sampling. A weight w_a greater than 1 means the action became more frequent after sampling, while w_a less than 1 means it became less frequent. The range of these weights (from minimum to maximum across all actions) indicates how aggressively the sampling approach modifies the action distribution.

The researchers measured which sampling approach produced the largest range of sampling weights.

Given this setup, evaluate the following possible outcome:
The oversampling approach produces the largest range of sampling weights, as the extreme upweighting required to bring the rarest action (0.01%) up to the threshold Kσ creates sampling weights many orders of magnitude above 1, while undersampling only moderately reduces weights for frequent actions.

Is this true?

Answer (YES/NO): NO